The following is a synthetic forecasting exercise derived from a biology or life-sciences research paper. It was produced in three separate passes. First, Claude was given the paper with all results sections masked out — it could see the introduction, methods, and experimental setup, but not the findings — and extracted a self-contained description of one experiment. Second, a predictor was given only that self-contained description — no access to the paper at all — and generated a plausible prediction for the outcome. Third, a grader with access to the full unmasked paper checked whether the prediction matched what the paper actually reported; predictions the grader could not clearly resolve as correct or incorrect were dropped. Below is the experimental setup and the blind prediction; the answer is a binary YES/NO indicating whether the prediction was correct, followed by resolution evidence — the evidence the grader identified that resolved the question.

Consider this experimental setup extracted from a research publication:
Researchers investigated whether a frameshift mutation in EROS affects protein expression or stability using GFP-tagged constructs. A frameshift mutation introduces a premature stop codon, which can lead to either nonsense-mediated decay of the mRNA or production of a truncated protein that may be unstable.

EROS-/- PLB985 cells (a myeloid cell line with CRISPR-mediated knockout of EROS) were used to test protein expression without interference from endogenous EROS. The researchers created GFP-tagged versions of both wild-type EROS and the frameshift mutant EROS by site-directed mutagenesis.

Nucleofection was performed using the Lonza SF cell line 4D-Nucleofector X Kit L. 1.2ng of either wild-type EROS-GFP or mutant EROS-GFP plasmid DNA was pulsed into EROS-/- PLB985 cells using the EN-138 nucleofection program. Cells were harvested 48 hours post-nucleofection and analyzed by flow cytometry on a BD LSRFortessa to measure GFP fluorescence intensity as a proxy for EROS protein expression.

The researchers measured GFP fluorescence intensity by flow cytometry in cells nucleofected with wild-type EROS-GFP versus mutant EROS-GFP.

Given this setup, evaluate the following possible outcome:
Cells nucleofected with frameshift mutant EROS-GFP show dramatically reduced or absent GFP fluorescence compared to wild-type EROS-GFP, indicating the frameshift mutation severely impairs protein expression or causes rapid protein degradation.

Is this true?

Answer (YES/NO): YES